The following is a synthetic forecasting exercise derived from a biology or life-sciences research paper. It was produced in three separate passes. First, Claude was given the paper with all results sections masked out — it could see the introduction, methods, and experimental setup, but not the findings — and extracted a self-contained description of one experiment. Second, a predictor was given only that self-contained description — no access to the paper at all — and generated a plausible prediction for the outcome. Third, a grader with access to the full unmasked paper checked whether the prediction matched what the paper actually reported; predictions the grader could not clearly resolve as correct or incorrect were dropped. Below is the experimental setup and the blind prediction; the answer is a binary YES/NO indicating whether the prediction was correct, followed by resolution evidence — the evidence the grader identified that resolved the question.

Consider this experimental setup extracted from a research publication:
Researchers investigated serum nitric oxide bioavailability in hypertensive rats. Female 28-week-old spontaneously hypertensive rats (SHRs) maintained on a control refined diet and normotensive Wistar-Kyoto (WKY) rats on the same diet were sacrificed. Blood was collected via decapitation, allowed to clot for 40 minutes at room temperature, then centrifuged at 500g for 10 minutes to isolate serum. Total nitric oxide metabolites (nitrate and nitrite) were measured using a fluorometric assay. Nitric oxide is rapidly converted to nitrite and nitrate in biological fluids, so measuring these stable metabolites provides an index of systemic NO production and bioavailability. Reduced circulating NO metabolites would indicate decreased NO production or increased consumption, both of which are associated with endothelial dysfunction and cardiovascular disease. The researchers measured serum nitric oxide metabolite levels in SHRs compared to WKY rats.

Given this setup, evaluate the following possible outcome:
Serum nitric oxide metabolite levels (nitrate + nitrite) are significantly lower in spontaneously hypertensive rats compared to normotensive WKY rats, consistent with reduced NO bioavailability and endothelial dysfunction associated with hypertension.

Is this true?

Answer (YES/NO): NO